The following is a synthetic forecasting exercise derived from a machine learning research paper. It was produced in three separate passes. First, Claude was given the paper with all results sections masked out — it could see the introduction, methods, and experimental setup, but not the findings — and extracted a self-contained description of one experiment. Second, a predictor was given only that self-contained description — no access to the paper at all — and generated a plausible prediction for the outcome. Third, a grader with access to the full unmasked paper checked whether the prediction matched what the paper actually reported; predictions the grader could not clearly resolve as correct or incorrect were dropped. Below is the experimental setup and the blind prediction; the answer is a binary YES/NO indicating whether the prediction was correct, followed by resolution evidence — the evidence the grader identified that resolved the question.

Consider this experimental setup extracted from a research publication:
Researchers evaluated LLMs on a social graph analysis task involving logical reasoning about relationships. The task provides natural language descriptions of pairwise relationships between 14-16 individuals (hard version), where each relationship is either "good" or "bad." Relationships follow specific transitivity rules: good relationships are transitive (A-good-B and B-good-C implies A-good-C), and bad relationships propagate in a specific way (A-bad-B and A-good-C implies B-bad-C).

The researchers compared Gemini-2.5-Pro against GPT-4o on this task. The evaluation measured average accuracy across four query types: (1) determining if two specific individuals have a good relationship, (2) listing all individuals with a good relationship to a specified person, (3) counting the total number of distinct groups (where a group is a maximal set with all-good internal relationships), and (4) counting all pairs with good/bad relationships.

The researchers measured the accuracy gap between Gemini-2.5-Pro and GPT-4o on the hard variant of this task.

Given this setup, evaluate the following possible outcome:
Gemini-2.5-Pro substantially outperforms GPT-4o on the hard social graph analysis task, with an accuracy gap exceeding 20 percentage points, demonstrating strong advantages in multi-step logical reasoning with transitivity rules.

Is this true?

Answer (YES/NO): NO